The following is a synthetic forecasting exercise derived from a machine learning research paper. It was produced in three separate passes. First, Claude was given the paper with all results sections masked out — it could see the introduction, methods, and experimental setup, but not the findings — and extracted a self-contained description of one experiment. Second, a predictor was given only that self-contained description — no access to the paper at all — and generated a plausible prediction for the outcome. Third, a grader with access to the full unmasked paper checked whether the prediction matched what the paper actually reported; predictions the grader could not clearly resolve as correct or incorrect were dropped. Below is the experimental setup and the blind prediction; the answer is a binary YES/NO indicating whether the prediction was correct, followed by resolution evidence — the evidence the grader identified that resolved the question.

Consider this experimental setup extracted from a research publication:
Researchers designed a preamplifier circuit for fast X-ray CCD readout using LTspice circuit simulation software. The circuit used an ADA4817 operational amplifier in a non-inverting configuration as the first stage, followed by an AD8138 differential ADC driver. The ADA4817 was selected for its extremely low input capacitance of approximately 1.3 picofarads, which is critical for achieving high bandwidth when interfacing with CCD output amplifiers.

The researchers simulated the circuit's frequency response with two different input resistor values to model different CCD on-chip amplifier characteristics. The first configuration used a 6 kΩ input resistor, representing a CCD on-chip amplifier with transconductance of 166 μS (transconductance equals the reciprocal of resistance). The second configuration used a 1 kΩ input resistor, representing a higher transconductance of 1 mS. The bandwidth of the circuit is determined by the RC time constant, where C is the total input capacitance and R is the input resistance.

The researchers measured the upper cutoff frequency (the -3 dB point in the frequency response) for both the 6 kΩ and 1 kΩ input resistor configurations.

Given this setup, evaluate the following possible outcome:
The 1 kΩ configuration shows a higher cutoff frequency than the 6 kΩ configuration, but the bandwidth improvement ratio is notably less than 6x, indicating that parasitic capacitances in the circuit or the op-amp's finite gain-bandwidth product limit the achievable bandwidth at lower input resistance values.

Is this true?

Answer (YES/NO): YES